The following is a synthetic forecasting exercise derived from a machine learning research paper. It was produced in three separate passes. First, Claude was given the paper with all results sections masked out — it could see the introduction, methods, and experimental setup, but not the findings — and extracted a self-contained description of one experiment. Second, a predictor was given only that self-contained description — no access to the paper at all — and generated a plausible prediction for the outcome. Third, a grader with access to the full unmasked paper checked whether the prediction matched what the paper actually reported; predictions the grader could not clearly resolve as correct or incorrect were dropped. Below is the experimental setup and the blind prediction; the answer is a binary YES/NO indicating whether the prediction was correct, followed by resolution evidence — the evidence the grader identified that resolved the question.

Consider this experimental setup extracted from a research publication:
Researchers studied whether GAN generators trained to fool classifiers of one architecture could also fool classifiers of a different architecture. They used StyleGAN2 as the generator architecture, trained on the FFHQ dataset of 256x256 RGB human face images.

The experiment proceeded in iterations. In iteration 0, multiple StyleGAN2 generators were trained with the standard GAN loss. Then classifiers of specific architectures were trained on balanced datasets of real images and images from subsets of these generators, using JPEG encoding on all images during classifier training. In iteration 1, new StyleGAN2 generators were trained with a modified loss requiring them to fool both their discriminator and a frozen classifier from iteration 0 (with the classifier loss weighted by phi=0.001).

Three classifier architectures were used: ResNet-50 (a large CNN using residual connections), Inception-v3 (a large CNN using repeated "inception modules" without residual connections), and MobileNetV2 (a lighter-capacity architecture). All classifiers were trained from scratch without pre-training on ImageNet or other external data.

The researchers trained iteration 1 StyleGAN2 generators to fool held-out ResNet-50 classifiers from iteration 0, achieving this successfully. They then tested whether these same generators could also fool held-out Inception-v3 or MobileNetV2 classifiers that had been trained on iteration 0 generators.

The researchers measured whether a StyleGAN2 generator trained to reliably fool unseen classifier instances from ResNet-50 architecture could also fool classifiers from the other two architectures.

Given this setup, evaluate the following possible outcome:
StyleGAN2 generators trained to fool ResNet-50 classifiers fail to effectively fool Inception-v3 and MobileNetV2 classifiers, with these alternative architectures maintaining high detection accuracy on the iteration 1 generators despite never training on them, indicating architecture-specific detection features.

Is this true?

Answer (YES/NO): NO